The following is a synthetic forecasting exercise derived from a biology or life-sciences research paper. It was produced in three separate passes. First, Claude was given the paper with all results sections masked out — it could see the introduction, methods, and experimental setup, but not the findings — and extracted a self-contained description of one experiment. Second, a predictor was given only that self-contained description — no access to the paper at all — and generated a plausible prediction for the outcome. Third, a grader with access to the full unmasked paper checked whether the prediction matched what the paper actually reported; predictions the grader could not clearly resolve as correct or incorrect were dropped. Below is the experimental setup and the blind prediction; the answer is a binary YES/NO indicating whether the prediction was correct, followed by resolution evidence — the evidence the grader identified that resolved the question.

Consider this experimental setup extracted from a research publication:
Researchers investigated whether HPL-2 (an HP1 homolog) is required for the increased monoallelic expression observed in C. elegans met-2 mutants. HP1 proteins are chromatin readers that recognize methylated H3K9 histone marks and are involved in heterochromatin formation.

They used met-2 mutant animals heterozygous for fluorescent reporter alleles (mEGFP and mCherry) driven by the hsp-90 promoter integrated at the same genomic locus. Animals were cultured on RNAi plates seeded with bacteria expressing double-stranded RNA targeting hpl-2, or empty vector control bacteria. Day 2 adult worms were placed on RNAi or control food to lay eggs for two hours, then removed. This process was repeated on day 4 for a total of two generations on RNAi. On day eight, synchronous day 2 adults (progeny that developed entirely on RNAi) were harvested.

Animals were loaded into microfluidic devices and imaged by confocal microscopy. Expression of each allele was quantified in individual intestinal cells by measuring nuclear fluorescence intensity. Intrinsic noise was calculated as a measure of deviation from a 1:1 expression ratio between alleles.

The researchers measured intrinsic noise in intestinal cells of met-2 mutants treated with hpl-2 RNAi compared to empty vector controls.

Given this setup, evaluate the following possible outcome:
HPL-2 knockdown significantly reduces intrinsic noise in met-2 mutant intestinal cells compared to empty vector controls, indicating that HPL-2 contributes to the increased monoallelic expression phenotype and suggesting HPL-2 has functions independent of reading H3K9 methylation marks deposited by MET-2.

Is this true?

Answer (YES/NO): YES